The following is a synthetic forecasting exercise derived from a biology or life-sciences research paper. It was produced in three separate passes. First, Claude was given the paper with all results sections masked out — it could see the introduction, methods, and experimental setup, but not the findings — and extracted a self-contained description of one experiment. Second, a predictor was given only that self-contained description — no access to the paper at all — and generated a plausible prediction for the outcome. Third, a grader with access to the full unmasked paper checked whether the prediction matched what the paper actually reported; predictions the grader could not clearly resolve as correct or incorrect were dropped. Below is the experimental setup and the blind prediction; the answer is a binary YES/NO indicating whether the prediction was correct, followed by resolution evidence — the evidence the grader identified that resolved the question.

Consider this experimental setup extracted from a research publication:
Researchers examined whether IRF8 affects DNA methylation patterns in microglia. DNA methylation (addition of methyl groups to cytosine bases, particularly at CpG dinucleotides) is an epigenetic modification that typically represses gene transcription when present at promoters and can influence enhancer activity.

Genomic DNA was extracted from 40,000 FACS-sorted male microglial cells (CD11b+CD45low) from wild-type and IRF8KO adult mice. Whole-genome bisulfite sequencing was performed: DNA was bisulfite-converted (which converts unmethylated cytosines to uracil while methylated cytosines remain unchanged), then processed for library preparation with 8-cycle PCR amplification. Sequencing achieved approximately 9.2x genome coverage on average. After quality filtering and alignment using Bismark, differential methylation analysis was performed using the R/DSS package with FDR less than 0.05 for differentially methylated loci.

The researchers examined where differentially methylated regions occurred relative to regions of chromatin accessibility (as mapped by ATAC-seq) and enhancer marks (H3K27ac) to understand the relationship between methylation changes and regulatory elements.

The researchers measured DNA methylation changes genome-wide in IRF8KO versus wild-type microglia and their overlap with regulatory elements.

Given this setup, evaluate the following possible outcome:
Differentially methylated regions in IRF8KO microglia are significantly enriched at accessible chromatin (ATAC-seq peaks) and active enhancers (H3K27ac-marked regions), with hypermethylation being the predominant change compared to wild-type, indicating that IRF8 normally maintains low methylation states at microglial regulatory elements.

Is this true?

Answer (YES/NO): NO